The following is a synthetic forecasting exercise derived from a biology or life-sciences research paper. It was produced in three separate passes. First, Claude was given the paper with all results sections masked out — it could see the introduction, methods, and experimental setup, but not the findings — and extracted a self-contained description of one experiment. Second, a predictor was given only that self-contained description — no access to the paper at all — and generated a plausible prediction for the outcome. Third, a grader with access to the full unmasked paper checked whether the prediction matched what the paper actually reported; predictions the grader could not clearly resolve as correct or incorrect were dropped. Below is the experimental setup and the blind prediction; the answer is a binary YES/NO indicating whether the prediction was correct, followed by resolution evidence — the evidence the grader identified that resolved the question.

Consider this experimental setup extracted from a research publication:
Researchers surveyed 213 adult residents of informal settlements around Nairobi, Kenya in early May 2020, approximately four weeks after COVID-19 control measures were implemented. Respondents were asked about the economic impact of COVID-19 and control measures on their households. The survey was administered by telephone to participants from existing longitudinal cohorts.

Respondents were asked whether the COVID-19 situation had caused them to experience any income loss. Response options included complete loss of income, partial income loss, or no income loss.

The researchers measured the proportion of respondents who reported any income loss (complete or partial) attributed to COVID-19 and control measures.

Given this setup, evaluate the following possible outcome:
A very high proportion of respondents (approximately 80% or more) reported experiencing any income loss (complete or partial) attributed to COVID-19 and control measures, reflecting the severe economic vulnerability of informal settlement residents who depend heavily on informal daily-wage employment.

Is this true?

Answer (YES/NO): YES